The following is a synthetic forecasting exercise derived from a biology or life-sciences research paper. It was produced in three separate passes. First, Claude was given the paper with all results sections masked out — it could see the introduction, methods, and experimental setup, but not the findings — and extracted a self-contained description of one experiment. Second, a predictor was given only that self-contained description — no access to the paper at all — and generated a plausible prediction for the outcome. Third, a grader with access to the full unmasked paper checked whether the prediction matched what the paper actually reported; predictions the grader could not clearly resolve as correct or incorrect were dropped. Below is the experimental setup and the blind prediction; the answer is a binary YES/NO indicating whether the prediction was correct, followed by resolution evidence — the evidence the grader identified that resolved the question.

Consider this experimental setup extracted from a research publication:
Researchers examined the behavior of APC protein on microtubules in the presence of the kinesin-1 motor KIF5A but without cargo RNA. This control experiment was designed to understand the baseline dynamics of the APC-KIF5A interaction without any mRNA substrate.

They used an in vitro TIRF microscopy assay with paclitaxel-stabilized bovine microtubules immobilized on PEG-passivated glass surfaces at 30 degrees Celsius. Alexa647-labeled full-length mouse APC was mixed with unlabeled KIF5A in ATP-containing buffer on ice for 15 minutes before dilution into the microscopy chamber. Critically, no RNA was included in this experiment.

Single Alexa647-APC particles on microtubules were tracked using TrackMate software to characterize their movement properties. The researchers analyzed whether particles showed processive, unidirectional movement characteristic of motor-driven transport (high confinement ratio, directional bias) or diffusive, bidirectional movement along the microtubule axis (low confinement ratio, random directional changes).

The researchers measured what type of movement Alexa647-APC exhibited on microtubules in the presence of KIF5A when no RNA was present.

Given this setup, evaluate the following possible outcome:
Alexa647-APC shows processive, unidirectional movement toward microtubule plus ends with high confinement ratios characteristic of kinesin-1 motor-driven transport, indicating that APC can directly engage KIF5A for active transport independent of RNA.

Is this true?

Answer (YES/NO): NO